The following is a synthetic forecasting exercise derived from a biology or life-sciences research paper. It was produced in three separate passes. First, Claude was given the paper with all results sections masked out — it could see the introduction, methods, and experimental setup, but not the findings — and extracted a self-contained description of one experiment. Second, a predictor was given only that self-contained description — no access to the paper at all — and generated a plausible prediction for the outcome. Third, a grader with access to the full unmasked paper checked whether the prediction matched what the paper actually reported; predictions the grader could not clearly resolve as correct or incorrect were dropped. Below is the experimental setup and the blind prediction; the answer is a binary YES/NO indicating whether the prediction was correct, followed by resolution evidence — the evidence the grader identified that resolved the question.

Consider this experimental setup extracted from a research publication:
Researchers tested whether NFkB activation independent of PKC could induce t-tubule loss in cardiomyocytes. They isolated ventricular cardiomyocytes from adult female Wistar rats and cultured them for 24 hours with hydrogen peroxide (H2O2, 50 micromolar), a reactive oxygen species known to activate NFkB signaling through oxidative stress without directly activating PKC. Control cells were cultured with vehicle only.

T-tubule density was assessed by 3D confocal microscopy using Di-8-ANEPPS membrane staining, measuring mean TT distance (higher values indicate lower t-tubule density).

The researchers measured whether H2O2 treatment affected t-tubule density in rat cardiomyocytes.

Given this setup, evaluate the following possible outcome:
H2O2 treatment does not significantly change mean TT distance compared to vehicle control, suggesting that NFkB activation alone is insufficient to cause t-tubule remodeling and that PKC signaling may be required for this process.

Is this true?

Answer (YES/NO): NO